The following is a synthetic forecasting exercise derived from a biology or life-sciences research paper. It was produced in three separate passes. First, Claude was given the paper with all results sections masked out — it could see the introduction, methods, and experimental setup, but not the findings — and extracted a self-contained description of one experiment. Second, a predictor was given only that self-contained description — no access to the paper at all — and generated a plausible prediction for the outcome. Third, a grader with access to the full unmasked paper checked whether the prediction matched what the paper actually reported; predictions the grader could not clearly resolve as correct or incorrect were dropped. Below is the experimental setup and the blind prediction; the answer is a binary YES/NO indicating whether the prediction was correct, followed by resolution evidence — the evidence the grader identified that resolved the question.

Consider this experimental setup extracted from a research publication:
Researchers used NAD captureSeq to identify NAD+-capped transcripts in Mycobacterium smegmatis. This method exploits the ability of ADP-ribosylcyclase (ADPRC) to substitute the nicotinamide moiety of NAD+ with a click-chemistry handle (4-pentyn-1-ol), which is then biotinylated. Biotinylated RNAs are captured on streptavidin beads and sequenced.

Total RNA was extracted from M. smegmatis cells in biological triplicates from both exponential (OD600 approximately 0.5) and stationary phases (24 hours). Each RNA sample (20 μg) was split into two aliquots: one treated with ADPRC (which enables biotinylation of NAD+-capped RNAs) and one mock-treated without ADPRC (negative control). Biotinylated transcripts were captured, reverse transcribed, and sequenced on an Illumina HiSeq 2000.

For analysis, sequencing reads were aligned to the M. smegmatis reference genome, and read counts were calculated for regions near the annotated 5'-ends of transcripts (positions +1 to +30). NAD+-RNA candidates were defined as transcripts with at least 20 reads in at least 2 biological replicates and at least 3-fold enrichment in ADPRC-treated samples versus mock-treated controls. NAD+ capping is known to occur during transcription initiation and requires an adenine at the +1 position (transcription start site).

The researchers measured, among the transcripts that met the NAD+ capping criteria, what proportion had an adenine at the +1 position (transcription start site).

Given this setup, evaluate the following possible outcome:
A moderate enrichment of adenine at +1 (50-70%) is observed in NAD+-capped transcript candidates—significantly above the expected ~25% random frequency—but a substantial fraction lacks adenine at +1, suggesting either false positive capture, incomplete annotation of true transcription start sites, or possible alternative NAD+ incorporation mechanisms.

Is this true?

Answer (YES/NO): NO